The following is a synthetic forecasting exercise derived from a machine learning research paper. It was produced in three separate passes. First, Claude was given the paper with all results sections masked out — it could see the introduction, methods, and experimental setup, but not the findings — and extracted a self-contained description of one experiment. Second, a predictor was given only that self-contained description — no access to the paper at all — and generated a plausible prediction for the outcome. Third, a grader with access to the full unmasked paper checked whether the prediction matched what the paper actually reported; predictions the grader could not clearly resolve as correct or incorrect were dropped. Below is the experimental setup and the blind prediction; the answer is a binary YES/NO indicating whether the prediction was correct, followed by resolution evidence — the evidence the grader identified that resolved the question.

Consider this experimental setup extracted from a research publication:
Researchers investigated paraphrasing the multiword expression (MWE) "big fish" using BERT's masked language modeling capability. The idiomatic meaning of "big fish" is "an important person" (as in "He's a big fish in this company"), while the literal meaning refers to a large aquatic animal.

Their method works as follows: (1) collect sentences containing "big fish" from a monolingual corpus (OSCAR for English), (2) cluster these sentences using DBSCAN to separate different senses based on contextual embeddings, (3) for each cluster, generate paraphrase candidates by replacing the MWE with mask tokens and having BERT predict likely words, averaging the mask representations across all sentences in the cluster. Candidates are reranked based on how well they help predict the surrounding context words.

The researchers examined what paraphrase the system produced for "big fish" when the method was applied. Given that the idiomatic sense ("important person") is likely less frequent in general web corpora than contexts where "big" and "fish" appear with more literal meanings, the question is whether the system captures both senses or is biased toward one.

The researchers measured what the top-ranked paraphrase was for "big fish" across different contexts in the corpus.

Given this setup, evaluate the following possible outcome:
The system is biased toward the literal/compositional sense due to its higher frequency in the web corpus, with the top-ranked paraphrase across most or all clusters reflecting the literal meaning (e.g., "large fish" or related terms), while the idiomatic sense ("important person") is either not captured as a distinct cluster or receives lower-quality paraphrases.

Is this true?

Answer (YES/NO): YES